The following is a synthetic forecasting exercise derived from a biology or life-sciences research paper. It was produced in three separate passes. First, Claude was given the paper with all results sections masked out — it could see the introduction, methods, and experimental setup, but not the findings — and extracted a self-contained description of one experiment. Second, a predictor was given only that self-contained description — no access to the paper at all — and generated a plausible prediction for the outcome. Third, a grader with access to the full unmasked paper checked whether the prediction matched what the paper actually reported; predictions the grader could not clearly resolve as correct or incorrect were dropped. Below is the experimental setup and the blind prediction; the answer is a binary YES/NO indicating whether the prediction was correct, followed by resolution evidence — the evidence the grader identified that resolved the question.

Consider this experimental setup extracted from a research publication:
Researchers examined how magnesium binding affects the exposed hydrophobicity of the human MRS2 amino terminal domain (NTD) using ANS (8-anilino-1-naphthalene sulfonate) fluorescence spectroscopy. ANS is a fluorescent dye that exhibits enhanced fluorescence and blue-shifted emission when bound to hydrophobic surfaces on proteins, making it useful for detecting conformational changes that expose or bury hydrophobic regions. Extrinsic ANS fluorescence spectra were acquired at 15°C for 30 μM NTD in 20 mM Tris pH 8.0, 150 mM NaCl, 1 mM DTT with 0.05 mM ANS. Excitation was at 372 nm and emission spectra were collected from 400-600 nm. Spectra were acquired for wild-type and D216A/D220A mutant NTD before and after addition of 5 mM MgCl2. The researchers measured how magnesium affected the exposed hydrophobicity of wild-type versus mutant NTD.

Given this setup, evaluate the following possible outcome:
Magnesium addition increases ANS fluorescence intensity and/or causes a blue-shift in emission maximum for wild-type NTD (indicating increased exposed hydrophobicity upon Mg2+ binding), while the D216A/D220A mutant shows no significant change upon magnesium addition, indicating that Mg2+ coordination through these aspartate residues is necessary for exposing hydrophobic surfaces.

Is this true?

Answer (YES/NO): YES